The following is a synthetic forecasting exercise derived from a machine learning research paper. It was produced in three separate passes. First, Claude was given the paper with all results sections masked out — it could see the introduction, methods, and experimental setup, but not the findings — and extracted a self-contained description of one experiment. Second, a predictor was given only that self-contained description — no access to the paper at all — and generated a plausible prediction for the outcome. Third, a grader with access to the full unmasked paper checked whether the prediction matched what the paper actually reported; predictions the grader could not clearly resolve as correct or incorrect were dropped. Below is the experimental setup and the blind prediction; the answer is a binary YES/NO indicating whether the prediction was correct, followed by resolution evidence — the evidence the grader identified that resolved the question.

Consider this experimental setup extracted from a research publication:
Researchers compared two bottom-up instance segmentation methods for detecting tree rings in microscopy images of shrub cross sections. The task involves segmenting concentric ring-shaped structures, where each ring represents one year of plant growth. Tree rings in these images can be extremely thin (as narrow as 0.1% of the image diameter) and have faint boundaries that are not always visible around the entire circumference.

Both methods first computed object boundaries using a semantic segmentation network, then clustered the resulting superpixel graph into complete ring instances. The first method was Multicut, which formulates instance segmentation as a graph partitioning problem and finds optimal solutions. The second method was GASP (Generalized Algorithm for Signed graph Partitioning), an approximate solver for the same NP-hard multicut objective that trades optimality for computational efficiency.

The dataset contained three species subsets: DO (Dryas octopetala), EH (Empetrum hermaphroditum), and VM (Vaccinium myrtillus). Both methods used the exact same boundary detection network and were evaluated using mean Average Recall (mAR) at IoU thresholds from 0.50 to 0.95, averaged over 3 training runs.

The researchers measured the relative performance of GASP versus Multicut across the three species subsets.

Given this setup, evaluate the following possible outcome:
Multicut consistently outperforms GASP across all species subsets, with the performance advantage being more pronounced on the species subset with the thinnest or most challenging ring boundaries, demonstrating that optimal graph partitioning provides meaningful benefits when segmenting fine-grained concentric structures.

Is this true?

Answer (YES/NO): NO